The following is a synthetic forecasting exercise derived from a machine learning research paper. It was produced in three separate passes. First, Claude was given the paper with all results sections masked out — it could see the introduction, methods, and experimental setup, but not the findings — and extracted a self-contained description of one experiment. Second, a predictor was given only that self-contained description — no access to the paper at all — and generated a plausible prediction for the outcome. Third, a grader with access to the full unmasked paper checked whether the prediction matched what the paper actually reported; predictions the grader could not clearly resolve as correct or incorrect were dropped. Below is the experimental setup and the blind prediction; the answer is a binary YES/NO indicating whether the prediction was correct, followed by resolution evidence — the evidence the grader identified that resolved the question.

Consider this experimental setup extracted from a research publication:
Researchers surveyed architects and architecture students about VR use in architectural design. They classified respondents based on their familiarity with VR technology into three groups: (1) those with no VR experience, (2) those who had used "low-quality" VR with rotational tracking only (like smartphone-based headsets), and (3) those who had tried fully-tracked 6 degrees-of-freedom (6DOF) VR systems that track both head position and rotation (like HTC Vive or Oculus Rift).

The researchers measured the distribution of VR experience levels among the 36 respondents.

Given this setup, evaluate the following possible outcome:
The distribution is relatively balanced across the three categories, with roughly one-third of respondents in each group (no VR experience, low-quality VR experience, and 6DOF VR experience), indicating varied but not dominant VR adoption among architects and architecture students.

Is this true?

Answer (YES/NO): NO